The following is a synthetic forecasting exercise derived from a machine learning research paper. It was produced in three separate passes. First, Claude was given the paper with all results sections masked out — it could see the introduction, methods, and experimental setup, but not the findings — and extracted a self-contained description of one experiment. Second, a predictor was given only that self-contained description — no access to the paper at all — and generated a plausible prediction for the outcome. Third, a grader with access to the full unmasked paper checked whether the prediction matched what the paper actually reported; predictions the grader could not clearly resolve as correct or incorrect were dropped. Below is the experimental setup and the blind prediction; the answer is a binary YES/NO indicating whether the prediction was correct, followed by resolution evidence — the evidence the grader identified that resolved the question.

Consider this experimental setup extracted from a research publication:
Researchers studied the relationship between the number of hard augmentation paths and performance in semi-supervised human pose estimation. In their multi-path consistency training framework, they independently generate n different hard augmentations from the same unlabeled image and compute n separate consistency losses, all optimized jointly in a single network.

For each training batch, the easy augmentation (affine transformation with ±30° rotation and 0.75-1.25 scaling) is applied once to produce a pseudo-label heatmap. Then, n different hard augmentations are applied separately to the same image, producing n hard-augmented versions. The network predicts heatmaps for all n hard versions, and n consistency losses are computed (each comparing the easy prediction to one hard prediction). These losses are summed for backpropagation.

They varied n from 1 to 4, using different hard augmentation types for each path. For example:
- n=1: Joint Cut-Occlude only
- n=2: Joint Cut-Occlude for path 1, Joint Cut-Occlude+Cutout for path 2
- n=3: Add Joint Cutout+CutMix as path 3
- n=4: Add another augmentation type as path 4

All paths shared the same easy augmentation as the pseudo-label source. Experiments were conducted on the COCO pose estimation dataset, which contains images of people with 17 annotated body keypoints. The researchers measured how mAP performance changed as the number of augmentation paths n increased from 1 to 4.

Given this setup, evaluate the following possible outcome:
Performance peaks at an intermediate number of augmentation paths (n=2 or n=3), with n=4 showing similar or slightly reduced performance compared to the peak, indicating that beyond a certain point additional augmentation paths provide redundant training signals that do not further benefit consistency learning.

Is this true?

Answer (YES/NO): NO